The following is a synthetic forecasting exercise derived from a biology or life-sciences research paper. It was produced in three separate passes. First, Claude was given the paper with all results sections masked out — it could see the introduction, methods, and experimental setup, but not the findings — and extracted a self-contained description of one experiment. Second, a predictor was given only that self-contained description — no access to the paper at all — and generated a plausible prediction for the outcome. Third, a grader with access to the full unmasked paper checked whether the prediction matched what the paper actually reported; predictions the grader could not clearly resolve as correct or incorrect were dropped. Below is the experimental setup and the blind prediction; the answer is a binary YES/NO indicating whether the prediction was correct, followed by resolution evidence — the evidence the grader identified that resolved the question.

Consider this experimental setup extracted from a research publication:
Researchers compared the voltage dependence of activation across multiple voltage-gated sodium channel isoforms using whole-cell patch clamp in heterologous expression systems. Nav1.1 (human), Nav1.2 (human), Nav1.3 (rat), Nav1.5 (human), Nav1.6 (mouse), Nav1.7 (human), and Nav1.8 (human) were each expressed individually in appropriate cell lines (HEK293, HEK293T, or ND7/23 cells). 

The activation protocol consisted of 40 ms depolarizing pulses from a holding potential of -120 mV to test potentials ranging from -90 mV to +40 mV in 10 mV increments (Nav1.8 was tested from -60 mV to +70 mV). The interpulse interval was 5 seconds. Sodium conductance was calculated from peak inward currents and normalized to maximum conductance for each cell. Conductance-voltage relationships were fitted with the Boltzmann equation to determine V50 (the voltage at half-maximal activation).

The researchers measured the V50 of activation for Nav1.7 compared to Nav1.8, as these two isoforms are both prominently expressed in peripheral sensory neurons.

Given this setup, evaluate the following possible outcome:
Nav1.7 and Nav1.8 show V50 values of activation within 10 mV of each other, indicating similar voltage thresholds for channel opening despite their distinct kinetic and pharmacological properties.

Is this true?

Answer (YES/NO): NO